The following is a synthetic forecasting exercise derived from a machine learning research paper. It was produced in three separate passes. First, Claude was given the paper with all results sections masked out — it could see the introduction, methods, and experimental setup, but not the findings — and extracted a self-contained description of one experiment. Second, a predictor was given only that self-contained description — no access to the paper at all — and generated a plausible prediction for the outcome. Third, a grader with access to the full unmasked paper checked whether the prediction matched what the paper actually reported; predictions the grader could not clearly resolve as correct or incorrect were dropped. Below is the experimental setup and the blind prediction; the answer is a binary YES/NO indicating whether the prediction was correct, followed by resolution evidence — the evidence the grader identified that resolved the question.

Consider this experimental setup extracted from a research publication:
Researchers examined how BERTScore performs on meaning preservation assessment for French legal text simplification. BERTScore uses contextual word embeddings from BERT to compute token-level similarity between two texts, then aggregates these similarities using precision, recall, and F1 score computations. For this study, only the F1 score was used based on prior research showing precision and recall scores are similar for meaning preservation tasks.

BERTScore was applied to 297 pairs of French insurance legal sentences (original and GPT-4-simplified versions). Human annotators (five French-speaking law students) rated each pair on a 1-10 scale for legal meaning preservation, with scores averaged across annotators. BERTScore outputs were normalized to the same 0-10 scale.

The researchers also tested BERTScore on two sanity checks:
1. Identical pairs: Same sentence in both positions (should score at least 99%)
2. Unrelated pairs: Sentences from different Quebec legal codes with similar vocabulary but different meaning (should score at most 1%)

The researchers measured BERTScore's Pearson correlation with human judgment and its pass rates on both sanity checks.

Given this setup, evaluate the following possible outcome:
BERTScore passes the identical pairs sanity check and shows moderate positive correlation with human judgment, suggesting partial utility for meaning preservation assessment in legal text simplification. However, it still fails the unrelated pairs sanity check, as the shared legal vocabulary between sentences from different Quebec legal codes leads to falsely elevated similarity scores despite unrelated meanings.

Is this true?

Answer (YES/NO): YES